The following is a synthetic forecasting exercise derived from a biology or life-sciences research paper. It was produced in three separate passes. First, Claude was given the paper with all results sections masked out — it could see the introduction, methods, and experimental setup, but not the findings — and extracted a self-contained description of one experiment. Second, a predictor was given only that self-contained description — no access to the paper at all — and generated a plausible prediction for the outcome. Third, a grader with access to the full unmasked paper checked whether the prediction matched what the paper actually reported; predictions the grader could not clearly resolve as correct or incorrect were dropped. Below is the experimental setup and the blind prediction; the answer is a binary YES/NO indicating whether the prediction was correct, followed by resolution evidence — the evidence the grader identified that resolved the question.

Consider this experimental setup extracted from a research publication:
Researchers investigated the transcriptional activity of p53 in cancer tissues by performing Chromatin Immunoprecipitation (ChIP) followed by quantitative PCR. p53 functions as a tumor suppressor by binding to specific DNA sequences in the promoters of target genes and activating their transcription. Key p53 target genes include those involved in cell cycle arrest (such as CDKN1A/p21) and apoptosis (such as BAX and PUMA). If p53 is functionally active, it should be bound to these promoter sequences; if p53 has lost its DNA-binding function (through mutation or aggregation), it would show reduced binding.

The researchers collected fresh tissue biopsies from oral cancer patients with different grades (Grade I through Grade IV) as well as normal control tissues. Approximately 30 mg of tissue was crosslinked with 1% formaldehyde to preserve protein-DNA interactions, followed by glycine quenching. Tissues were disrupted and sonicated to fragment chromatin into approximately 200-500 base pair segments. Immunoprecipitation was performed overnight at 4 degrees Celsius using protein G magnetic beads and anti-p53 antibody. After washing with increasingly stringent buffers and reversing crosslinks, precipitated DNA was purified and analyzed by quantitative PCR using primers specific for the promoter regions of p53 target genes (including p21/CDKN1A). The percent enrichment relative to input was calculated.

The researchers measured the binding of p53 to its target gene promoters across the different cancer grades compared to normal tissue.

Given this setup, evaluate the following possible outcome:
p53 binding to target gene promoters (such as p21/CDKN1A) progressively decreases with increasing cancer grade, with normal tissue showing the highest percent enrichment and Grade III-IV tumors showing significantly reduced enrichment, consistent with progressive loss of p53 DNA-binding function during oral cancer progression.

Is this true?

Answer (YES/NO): NO